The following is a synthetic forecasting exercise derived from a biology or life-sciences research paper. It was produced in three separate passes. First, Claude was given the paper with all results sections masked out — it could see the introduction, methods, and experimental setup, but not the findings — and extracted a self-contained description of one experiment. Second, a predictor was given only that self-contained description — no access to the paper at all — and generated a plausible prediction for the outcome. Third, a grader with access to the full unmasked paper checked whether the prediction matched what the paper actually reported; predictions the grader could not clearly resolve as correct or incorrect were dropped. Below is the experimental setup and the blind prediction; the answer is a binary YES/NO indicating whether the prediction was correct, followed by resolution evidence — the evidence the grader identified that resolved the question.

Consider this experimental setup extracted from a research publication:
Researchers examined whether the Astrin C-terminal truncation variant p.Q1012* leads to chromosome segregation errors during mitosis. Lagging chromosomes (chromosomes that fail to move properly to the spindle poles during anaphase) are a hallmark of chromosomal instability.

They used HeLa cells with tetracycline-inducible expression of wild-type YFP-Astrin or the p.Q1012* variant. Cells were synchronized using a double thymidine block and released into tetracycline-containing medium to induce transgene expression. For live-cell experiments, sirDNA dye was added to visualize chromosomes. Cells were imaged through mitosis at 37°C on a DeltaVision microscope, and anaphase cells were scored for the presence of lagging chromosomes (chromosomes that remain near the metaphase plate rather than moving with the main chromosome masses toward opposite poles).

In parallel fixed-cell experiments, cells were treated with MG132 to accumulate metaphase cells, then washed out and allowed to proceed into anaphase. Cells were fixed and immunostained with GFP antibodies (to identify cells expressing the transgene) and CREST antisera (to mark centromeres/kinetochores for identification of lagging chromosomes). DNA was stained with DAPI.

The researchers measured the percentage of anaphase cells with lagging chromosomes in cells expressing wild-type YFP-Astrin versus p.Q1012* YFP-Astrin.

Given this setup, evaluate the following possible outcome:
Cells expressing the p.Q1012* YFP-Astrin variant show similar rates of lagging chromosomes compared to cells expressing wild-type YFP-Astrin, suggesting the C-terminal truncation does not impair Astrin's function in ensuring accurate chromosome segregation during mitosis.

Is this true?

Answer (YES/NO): NO